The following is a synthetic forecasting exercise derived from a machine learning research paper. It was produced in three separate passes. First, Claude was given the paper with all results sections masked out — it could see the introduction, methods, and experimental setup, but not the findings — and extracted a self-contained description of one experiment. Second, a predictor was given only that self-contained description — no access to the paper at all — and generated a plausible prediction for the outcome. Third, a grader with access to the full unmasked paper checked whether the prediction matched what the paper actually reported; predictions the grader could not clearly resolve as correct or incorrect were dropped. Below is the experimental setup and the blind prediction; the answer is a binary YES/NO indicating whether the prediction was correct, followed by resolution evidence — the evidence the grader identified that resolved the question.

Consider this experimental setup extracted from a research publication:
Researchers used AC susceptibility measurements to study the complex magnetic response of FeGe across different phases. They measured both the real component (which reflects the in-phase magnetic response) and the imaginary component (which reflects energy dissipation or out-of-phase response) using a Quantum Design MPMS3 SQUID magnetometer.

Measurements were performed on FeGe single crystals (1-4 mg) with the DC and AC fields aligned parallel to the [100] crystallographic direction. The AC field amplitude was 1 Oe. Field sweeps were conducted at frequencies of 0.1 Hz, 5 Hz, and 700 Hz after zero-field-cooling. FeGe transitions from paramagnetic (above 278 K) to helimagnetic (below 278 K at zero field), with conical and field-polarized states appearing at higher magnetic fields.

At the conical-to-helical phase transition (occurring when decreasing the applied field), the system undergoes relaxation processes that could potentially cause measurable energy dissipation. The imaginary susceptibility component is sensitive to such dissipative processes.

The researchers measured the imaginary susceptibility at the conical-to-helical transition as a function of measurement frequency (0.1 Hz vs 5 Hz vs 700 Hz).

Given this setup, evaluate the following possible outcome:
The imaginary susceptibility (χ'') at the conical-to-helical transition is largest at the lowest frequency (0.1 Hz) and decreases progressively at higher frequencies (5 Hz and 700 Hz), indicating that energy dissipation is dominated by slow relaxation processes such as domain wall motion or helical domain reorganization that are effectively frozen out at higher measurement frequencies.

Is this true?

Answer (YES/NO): NO